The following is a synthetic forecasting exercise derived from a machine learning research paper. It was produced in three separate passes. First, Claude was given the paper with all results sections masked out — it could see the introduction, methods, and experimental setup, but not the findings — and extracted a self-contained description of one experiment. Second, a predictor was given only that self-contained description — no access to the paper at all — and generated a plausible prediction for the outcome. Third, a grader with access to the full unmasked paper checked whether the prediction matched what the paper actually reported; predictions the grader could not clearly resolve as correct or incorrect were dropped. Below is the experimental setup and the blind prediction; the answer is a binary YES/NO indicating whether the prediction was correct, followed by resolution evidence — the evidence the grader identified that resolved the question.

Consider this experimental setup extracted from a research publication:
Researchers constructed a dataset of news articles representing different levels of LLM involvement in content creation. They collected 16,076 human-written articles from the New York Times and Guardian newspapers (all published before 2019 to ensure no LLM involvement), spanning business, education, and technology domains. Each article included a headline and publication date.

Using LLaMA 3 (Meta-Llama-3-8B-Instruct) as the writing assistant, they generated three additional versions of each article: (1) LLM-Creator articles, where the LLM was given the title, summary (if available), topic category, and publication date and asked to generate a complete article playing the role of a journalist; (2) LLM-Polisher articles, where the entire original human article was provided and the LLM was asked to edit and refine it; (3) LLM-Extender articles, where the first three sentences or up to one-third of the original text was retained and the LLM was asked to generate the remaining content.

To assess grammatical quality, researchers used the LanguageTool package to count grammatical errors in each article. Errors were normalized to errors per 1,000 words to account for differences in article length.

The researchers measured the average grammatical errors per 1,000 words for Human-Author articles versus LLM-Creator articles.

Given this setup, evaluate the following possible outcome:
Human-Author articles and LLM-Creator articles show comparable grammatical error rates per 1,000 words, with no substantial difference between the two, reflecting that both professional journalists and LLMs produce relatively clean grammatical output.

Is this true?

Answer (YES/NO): NO